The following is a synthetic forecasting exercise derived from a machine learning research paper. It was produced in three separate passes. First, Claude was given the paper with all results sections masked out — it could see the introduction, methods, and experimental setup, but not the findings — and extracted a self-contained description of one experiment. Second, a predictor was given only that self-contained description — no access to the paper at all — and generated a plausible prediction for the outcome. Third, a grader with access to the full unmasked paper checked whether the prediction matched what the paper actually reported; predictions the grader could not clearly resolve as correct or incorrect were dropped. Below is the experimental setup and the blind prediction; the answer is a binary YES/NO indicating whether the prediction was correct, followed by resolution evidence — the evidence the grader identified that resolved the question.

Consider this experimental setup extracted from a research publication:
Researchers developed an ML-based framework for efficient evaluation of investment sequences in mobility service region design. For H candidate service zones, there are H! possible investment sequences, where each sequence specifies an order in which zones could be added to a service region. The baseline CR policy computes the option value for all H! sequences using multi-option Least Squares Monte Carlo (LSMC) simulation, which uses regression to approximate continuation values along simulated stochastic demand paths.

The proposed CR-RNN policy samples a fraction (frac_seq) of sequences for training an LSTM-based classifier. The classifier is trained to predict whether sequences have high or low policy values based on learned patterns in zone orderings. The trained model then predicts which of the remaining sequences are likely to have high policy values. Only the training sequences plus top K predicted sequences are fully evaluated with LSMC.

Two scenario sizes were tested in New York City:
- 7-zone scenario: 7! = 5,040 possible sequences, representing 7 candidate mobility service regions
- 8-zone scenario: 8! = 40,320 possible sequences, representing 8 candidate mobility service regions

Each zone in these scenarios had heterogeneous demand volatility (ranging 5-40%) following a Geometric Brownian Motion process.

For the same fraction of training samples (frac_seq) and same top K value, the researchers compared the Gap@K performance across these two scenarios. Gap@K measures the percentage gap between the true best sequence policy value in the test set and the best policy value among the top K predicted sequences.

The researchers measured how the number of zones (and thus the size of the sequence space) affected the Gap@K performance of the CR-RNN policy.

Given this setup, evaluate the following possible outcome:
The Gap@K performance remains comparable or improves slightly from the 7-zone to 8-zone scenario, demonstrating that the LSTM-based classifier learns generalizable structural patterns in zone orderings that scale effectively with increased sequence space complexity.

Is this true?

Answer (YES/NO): YES